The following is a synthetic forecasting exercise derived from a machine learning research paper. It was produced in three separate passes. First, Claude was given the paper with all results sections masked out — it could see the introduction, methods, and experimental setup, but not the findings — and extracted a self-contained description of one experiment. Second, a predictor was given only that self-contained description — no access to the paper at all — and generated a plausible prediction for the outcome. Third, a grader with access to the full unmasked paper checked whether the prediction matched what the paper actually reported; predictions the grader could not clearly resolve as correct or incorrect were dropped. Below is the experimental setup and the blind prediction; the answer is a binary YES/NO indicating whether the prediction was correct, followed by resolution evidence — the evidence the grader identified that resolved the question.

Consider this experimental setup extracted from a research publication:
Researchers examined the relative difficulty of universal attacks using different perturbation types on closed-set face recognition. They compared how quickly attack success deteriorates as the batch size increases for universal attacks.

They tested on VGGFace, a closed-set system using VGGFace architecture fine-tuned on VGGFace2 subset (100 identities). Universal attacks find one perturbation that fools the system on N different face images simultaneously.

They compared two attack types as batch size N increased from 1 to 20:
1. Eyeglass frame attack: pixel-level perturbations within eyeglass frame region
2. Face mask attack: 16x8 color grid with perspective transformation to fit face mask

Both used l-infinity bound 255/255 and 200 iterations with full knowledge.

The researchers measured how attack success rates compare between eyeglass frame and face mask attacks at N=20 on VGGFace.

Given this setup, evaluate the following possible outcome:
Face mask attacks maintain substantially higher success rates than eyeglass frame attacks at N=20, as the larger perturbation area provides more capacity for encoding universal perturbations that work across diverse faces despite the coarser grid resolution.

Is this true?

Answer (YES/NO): YES